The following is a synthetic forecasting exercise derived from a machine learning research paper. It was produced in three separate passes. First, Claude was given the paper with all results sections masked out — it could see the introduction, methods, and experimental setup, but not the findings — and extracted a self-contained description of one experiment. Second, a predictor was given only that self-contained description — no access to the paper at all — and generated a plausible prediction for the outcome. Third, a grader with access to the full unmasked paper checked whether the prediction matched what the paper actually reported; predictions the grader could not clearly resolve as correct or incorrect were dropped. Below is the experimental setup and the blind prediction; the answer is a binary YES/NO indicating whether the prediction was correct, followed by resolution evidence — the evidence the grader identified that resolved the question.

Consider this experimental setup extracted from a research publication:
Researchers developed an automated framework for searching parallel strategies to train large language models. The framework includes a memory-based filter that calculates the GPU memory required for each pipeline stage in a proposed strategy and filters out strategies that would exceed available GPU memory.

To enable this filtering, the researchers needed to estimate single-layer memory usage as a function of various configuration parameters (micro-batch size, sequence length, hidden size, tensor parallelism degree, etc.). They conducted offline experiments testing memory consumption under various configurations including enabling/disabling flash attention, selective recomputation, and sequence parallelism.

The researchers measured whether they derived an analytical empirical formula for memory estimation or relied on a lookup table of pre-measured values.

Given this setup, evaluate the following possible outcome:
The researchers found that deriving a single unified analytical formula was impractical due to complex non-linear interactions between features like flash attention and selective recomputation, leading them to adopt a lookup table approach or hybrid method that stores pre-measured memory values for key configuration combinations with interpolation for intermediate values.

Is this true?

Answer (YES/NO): NO